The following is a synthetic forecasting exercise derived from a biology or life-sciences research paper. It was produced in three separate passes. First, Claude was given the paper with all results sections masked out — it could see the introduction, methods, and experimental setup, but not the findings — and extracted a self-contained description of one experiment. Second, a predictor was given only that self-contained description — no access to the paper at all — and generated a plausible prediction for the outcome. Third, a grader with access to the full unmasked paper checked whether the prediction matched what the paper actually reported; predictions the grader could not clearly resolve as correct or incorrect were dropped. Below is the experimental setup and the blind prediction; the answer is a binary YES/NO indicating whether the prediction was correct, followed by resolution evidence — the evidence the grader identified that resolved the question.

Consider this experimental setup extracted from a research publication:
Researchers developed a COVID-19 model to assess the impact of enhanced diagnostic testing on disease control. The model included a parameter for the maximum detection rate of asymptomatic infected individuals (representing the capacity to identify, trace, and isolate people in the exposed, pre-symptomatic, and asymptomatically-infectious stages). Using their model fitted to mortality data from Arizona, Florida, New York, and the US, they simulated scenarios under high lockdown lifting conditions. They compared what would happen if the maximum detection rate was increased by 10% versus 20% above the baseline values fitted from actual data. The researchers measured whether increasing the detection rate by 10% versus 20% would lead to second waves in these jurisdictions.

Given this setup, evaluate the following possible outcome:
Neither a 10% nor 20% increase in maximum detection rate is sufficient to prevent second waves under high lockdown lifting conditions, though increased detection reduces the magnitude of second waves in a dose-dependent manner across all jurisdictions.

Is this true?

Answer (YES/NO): NO